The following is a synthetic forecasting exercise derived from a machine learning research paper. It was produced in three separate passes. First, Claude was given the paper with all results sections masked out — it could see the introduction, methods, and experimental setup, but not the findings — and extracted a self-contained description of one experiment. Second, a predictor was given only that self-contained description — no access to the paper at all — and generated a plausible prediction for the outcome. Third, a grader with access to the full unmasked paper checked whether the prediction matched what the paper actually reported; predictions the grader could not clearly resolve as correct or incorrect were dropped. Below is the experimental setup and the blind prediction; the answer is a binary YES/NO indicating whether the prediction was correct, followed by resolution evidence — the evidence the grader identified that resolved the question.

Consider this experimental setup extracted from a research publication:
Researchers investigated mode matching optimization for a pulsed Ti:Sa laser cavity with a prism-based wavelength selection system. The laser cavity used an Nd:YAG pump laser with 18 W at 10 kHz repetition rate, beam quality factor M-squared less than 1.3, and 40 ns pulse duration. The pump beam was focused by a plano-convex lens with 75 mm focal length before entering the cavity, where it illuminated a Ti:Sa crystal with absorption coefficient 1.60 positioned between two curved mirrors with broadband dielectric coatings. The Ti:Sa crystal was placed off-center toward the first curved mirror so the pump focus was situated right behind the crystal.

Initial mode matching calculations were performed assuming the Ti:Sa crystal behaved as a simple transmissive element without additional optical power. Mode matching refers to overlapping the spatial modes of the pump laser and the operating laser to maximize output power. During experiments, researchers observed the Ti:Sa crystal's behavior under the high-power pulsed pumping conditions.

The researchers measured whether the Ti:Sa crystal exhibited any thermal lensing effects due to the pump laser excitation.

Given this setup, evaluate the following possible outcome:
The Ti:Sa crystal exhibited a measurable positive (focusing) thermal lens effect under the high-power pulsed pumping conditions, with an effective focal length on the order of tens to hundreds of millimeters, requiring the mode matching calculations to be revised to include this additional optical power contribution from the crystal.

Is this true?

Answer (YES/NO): NO